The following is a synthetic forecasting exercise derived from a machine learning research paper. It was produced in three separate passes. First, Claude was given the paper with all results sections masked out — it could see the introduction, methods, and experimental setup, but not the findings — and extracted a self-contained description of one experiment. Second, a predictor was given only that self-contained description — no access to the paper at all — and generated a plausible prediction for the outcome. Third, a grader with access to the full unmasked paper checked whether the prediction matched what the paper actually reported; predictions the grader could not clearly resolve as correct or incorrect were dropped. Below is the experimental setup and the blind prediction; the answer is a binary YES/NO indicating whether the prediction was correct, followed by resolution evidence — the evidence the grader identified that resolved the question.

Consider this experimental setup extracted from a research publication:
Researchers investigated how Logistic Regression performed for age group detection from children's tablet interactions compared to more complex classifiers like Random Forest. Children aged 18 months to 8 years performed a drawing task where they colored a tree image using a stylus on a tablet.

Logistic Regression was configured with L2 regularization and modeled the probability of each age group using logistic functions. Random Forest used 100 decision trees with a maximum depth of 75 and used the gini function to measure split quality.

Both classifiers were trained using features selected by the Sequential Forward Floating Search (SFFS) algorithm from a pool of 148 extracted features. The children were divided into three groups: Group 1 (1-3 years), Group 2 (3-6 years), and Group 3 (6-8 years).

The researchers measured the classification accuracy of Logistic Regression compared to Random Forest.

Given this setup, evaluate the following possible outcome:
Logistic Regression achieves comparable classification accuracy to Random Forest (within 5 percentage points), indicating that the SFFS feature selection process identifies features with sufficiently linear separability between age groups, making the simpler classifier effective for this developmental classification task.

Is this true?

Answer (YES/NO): NO